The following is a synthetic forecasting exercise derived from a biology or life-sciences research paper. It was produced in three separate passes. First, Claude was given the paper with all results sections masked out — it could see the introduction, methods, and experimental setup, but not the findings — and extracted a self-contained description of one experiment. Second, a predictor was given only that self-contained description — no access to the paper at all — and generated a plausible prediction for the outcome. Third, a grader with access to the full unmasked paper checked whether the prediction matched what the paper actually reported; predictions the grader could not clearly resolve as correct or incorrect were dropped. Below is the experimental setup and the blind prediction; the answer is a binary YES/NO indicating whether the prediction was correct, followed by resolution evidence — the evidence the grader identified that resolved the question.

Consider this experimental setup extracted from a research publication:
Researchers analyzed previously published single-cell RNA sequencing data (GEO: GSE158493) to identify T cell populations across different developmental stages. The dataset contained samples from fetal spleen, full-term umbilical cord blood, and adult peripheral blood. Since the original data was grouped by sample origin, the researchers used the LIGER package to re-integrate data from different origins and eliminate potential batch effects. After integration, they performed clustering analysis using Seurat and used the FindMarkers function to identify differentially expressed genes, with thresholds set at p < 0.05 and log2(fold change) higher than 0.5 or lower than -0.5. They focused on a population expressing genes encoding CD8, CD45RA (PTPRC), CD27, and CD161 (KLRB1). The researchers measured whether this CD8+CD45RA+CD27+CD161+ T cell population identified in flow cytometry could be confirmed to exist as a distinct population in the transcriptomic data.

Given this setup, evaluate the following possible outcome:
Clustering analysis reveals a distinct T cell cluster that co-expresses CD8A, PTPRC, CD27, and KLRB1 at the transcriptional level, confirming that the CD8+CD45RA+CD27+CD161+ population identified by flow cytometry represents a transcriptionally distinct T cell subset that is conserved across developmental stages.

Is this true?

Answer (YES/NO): NO